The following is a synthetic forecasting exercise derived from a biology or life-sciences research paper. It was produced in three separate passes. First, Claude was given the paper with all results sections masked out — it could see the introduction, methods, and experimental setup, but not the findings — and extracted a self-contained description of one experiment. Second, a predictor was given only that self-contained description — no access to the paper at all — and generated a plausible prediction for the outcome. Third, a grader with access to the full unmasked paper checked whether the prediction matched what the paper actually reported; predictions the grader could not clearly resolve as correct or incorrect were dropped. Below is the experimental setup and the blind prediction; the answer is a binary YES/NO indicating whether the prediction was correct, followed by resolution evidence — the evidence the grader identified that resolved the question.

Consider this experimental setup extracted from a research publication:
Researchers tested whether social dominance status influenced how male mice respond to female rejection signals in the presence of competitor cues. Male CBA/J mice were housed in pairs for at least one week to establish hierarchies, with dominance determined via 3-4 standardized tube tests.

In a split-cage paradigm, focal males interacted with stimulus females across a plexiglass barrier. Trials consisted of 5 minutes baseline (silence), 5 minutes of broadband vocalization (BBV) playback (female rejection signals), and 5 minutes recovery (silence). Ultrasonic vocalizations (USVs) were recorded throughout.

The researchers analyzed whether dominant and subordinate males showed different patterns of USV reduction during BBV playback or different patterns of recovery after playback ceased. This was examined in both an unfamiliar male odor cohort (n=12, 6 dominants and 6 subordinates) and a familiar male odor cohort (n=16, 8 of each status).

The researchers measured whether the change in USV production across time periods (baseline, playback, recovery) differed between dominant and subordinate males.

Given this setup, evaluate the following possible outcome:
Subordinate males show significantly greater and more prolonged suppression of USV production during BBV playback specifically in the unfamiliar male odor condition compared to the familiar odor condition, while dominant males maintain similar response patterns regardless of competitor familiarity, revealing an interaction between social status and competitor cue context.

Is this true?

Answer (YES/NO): NO